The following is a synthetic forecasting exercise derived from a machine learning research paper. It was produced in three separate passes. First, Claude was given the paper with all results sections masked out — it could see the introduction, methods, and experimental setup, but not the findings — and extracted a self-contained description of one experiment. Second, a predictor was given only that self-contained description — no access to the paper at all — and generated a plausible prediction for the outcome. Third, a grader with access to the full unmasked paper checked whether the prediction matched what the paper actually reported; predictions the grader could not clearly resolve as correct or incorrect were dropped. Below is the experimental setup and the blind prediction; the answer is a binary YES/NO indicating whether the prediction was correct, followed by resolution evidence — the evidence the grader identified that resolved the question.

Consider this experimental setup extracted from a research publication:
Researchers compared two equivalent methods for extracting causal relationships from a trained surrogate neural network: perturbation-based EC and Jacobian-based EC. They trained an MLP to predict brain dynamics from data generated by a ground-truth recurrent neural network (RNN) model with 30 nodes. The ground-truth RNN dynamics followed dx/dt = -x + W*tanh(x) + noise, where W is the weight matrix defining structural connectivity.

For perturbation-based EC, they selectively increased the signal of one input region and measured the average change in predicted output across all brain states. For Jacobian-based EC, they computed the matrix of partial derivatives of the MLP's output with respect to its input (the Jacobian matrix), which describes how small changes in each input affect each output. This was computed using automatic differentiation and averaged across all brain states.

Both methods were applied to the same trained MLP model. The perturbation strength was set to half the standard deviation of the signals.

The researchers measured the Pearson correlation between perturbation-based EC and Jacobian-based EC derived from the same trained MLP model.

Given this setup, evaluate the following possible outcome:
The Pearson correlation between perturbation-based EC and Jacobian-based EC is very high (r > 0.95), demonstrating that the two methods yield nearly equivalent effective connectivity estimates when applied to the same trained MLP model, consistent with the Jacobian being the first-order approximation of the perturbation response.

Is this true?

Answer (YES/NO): YES